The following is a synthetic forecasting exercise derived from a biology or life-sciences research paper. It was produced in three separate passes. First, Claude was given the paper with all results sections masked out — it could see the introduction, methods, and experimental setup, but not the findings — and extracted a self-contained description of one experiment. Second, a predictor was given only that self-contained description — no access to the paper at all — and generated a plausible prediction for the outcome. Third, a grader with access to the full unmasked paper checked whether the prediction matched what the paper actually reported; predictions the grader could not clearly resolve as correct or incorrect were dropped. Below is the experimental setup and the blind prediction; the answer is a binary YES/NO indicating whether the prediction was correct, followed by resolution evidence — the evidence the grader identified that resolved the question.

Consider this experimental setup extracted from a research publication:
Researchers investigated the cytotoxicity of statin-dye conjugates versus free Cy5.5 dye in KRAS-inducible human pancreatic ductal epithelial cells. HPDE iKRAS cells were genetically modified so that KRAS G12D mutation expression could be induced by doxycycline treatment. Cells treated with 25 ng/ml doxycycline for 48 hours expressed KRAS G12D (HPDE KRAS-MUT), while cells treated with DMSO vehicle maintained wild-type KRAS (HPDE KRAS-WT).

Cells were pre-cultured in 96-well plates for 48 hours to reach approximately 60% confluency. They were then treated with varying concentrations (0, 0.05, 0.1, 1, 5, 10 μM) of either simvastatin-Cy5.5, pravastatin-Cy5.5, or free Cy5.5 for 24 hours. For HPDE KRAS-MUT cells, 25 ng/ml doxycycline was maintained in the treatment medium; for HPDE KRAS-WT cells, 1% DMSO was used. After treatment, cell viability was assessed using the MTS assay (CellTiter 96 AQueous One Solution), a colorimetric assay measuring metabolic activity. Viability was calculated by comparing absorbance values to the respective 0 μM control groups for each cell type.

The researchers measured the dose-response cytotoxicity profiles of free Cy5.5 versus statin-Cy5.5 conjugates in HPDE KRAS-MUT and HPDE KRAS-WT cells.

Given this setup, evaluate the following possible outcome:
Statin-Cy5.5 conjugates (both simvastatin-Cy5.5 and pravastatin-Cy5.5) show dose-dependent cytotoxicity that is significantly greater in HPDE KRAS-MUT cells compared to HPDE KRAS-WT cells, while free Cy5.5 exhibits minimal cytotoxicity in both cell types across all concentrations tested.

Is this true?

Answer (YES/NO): NO